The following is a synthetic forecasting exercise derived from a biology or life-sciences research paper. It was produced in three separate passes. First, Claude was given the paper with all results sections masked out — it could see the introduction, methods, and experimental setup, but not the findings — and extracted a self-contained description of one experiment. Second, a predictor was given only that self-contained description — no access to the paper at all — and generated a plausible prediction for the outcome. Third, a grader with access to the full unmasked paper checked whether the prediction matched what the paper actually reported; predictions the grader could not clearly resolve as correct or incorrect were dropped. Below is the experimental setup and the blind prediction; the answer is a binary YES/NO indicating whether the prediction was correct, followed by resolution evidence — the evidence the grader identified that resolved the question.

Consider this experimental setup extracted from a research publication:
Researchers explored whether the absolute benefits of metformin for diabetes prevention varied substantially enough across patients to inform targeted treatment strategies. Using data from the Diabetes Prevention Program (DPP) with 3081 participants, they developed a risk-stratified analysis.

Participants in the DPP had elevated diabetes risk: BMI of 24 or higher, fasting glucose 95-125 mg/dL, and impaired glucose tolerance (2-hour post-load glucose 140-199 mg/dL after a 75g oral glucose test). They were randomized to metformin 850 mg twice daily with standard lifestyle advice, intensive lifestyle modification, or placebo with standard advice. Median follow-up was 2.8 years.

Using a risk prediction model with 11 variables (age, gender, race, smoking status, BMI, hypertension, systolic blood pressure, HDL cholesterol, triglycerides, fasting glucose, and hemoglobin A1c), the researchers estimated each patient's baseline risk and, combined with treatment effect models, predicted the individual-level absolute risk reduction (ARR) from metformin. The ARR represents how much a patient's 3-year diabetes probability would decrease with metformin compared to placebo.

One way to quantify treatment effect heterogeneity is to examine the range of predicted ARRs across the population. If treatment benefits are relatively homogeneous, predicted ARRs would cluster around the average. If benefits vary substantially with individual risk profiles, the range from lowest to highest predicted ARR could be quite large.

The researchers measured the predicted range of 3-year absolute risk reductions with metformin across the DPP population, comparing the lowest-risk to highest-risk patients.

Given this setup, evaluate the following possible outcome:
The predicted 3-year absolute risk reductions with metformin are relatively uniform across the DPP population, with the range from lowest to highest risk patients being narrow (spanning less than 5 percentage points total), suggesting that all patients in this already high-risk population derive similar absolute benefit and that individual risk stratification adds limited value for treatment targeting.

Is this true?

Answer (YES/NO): NO